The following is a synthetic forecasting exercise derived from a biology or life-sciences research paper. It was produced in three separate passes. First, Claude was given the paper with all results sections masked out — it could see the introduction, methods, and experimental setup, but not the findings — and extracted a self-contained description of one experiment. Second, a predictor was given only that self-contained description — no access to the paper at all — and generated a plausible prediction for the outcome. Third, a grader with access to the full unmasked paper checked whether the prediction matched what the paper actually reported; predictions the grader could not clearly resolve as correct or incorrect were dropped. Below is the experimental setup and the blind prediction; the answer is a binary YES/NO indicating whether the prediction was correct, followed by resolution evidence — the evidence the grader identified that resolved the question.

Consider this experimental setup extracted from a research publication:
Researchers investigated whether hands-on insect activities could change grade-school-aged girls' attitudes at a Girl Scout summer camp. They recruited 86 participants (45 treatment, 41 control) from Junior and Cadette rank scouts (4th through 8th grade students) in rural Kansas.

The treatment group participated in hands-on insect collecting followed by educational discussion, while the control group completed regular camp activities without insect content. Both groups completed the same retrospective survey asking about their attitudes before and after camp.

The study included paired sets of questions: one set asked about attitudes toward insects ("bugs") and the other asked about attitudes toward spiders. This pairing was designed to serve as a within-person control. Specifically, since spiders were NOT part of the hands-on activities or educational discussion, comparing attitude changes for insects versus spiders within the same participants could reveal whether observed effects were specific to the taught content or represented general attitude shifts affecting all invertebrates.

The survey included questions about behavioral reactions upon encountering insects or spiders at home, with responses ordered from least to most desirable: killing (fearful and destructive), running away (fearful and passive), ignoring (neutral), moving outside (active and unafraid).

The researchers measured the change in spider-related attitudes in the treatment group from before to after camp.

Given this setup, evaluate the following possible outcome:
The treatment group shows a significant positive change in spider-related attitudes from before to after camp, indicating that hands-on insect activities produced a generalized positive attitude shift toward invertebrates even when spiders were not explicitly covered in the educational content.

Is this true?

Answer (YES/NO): NO